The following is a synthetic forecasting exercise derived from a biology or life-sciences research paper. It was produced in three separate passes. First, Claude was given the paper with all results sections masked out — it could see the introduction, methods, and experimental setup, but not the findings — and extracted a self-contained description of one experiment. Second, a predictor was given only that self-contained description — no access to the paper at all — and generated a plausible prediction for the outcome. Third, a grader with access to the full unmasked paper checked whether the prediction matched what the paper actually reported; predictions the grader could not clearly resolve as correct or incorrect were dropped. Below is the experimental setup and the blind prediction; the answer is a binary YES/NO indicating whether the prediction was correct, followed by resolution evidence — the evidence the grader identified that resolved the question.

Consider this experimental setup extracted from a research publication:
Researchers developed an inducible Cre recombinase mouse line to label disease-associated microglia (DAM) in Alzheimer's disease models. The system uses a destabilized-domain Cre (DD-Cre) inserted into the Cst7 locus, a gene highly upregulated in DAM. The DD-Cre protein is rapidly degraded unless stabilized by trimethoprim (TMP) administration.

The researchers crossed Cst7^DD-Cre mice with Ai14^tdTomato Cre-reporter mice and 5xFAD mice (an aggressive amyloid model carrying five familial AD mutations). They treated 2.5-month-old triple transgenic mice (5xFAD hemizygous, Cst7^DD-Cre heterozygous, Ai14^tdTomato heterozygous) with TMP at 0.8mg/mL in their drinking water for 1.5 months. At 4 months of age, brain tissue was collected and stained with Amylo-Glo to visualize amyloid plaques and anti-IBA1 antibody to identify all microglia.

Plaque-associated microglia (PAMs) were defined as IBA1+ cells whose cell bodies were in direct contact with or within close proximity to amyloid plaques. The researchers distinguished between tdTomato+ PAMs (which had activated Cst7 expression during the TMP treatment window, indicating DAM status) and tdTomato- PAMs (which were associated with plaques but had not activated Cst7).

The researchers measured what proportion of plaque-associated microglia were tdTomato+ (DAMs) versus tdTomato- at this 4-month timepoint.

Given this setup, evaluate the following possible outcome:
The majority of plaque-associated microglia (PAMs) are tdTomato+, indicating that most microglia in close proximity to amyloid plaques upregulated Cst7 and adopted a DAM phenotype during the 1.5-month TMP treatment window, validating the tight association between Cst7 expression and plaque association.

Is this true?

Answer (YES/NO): NO